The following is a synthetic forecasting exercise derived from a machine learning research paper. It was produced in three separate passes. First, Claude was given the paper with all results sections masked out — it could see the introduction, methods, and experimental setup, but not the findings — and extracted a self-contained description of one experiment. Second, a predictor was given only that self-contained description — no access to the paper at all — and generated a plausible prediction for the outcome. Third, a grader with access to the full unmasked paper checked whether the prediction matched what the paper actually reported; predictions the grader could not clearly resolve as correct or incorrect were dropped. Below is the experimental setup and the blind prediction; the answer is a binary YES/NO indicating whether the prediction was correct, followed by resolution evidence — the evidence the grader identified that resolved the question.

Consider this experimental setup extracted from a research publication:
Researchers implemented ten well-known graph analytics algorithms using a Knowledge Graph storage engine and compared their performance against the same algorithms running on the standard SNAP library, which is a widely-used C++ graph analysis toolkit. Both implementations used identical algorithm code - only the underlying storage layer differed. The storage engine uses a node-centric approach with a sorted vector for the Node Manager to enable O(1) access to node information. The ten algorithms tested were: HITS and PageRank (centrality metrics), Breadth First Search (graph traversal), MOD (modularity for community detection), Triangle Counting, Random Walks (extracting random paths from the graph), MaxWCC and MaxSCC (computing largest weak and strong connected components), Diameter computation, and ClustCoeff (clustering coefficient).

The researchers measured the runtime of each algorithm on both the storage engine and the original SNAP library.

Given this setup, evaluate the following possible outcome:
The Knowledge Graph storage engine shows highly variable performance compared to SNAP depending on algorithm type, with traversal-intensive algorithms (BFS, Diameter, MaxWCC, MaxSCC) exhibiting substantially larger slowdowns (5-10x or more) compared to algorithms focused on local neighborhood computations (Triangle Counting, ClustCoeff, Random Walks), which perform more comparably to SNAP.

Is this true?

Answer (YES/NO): NO